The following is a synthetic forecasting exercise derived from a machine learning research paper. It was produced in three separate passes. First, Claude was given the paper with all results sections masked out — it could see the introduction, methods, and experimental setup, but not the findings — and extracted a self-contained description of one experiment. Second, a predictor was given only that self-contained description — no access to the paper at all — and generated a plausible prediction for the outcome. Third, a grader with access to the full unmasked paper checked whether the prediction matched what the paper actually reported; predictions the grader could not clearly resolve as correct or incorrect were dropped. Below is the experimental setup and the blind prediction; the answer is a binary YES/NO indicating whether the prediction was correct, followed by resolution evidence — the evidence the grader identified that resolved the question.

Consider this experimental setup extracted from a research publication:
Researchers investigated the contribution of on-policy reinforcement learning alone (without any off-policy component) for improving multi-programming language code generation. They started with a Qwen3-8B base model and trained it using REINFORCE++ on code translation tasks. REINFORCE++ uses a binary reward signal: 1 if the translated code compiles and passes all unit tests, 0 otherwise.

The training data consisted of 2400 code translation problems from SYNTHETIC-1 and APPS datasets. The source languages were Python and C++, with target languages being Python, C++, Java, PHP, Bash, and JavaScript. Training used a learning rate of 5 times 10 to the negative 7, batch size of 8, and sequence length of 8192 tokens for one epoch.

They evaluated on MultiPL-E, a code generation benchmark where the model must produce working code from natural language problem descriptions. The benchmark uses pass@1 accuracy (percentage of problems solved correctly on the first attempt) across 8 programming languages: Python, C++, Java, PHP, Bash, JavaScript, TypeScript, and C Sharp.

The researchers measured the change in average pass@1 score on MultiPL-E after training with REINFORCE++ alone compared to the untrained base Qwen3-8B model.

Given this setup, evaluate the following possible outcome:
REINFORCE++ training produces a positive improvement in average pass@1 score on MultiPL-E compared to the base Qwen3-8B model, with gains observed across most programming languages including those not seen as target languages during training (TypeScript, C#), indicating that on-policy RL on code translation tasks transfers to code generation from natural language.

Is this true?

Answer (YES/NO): YES